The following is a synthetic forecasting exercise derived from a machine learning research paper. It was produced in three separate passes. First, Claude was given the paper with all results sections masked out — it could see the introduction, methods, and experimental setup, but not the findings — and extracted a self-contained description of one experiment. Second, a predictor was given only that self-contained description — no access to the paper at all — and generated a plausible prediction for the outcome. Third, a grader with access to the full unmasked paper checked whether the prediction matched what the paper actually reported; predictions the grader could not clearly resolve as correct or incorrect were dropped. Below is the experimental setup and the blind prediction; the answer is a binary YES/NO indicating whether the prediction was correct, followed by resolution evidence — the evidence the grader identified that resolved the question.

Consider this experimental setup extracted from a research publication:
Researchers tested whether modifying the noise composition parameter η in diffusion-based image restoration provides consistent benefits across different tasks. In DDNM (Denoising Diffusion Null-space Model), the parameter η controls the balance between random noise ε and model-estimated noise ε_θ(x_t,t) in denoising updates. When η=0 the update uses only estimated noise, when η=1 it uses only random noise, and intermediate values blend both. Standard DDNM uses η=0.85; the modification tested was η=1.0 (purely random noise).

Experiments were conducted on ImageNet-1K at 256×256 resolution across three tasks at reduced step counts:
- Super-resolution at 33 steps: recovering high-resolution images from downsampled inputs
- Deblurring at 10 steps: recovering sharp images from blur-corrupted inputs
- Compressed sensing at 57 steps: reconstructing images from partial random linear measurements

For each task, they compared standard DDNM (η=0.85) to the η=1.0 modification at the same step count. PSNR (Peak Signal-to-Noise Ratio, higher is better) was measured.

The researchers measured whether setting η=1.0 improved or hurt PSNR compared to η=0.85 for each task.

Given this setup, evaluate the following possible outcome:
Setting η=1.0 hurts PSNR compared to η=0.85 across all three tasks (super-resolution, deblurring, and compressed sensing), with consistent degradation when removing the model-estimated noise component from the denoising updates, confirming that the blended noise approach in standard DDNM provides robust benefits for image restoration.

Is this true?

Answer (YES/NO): NO